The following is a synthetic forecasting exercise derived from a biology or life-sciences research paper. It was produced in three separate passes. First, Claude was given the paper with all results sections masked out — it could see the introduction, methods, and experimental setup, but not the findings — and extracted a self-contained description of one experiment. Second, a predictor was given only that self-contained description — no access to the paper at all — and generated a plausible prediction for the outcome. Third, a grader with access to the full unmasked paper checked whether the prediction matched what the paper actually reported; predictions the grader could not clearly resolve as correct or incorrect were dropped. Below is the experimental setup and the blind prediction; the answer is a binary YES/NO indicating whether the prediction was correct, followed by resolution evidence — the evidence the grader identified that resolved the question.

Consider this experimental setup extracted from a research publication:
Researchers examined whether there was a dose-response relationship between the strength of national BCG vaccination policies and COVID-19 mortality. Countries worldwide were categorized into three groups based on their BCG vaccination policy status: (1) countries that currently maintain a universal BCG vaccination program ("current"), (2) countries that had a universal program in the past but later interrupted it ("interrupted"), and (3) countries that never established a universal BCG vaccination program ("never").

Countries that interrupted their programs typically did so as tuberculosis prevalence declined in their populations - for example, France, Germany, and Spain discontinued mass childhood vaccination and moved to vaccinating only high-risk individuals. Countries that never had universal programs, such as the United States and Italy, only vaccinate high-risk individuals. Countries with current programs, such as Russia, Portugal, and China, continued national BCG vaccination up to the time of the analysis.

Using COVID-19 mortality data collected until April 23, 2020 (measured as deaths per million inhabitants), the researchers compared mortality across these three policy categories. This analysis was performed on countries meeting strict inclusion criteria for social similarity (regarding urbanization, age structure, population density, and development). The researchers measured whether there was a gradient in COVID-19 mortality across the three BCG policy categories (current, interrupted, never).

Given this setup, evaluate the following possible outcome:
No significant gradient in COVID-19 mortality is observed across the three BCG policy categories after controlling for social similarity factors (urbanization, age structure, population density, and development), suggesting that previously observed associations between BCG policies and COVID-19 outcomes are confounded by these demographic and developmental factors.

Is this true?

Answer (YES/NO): NO